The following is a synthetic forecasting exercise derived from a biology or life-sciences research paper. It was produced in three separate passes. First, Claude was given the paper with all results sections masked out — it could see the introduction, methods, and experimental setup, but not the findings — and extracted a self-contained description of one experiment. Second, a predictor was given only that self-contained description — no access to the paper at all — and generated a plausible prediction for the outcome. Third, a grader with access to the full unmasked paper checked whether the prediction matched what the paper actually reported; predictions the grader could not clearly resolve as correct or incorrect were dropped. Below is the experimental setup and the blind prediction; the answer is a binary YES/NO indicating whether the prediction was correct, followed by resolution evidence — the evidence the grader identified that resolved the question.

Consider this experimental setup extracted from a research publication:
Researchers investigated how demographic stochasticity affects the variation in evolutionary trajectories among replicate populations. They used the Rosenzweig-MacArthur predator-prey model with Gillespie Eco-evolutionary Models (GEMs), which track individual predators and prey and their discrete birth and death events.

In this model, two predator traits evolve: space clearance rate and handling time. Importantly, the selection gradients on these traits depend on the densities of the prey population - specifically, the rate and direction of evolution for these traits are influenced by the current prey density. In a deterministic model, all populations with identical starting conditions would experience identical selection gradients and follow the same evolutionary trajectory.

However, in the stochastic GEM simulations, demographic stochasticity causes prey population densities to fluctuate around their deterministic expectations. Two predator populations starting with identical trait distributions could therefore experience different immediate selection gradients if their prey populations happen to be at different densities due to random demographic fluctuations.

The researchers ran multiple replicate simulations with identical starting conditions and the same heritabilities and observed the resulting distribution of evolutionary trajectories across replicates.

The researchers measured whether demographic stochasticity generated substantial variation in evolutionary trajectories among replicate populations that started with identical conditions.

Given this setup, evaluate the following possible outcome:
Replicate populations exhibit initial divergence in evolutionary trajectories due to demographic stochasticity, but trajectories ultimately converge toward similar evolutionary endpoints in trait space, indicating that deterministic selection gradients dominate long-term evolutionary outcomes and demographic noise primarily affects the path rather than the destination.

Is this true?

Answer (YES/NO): NO